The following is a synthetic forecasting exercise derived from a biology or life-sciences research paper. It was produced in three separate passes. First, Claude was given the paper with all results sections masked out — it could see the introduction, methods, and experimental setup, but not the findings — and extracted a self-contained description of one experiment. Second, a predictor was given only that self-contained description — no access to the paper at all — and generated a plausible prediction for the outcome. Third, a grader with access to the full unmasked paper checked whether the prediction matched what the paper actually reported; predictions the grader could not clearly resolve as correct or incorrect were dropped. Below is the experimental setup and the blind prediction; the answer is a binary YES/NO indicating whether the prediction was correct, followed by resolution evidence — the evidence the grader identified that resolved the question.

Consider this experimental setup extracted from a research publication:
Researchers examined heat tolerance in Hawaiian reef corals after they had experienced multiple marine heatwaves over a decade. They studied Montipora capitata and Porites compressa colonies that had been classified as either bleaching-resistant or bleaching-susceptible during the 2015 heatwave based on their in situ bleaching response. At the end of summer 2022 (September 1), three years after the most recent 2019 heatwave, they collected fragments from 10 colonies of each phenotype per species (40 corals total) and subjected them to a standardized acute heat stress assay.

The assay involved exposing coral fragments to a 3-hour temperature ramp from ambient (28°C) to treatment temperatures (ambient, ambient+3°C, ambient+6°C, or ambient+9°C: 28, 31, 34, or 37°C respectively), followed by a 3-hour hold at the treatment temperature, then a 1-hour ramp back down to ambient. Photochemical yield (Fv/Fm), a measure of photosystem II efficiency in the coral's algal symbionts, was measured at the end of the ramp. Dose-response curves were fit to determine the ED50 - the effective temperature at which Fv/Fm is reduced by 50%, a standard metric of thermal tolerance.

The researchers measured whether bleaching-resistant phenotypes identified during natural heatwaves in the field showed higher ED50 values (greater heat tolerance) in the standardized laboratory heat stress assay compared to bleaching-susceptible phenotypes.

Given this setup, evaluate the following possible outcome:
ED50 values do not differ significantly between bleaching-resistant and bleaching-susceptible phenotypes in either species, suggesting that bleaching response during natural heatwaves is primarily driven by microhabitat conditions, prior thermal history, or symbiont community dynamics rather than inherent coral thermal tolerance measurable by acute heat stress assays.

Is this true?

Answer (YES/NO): NO